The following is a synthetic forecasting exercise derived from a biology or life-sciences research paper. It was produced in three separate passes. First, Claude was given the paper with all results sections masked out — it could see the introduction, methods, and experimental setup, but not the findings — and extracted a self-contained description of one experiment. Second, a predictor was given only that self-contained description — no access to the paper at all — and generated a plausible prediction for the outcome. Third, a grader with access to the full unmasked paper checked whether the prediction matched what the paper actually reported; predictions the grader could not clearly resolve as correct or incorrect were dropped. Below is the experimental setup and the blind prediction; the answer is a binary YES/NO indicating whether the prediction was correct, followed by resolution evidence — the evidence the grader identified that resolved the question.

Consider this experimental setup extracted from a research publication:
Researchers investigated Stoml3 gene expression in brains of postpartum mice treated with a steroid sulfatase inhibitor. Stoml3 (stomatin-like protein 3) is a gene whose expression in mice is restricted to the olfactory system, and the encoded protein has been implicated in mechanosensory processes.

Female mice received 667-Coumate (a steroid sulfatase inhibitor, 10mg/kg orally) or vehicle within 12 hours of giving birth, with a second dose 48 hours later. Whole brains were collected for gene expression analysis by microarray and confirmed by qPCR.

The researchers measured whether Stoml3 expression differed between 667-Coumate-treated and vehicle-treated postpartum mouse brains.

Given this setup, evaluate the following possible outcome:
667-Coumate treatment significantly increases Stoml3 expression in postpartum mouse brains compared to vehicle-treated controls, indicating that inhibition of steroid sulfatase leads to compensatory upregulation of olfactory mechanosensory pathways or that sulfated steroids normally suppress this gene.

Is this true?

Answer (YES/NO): YES